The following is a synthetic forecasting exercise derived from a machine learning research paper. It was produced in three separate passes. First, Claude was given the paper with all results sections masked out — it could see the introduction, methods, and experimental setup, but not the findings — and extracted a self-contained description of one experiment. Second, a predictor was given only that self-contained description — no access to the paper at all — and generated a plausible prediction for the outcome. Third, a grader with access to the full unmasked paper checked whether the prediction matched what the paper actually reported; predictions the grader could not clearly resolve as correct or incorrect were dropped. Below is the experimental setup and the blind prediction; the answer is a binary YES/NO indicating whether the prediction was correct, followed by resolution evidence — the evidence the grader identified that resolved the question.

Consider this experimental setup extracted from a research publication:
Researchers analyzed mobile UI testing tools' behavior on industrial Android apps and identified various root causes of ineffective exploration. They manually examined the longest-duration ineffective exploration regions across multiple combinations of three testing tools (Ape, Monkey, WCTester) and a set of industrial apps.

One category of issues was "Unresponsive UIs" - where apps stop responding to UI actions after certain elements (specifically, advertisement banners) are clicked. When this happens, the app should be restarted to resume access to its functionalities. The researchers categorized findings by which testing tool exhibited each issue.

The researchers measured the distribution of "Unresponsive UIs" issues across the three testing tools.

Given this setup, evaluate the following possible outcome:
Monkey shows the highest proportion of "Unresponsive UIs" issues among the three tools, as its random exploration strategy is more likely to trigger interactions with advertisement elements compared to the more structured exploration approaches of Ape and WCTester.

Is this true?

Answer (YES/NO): YES